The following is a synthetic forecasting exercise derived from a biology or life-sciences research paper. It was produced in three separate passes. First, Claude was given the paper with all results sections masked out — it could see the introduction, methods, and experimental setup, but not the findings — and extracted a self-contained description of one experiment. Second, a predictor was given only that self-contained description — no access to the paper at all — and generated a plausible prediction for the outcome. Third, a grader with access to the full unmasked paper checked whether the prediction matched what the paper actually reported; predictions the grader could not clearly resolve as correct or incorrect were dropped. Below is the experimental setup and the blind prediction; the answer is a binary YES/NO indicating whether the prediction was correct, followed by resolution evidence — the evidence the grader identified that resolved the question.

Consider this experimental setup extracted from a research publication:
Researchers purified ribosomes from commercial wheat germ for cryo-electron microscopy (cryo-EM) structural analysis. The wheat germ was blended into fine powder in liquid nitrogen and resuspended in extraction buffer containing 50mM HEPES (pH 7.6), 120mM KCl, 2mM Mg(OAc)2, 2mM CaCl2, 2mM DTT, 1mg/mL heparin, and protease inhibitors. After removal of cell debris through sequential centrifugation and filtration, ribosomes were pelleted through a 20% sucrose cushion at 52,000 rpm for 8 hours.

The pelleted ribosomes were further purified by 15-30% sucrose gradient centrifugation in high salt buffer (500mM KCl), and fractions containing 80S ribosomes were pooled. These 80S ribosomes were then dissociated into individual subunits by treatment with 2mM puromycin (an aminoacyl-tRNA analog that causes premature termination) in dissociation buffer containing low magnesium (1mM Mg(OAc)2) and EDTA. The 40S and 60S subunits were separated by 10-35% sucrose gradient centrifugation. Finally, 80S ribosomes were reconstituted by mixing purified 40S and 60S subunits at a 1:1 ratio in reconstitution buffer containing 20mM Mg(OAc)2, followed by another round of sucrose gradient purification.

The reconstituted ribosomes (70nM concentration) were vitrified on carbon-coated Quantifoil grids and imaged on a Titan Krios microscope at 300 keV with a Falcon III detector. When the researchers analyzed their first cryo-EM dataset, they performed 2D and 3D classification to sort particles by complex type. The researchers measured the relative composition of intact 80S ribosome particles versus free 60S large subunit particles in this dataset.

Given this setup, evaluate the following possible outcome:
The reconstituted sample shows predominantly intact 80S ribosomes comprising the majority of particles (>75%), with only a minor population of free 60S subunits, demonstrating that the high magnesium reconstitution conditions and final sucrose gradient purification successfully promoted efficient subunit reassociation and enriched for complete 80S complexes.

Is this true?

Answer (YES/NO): NO